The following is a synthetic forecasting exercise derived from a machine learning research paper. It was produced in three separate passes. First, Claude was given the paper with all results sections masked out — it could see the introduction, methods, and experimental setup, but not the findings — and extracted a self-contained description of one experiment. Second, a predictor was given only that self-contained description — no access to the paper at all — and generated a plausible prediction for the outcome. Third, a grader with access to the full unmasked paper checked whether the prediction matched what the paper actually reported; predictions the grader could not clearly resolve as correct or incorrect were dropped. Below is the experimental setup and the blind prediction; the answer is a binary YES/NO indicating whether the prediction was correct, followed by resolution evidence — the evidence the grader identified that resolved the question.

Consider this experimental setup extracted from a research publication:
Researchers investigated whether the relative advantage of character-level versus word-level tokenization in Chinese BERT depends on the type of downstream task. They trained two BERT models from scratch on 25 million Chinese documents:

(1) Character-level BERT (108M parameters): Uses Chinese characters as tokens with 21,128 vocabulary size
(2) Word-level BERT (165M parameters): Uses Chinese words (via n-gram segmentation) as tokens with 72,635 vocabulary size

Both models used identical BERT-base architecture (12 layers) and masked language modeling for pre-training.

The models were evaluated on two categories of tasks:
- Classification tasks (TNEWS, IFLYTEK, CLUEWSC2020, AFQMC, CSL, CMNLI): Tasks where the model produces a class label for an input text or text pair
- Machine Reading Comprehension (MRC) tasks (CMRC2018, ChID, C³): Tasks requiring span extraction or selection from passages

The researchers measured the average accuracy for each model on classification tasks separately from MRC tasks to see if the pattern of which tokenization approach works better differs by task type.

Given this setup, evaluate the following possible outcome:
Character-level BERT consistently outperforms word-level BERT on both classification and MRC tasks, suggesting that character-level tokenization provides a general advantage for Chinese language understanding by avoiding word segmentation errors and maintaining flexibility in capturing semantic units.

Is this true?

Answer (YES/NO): NO